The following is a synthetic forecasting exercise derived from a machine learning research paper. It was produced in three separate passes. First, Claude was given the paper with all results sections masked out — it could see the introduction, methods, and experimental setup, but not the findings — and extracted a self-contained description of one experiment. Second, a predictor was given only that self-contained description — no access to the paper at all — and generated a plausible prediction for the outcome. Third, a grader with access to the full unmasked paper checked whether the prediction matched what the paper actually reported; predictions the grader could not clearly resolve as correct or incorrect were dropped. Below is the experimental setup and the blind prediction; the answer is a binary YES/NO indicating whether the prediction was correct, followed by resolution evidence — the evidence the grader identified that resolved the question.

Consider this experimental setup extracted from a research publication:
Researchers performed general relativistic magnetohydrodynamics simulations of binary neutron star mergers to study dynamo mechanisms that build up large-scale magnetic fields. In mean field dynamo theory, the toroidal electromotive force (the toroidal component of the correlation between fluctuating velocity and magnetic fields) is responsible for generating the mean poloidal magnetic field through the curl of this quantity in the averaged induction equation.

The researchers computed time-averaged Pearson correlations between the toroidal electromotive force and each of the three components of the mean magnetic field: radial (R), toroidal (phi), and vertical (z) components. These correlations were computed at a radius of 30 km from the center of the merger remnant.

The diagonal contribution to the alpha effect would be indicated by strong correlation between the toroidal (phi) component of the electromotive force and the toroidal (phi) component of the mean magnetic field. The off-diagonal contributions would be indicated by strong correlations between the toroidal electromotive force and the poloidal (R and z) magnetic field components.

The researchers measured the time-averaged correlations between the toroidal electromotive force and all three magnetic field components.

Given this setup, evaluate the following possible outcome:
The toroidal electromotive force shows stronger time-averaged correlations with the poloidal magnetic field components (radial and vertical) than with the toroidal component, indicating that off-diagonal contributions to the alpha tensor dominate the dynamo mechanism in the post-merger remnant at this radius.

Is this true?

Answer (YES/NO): NO